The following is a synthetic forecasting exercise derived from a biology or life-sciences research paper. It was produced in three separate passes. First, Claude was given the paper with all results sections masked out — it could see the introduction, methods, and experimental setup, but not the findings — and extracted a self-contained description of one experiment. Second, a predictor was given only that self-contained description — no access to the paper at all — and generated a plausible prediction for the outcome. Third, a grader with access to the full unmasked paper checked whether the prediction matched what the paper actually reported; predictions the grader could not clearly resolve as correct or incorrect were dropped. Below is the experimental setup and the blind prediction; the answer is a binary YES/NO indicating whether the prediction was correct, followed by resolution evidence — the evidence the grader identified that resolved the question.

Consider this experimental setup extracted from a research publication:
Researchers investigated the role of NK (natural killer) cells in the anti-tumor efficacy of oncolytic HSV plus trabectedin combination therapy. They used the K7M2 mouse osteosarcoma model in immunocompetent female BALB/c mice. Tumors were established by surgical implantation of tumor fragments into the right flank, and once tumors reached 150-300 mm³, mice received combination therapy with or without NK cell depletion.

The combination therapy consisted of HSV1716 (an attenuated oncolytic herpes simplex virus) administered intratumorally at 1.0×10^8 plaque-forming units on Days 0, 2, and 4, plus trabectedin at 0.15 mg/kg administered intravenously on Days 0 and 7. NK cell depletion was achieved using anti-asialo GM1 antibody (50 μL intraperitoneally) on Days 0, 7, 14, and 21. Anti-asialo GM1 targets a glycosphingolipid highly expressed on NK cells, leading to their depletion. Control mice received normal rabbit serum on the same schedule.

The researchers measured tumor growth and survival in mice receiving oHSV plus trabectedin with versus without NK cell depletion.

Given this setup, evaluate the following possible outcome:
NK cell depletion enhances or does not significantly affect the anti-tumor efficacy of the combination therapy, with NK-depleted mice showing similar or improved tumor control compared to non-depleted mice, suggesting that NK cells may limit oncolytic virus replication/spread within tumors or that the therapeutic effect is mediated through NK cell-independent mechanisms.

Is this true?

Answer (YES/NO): NO